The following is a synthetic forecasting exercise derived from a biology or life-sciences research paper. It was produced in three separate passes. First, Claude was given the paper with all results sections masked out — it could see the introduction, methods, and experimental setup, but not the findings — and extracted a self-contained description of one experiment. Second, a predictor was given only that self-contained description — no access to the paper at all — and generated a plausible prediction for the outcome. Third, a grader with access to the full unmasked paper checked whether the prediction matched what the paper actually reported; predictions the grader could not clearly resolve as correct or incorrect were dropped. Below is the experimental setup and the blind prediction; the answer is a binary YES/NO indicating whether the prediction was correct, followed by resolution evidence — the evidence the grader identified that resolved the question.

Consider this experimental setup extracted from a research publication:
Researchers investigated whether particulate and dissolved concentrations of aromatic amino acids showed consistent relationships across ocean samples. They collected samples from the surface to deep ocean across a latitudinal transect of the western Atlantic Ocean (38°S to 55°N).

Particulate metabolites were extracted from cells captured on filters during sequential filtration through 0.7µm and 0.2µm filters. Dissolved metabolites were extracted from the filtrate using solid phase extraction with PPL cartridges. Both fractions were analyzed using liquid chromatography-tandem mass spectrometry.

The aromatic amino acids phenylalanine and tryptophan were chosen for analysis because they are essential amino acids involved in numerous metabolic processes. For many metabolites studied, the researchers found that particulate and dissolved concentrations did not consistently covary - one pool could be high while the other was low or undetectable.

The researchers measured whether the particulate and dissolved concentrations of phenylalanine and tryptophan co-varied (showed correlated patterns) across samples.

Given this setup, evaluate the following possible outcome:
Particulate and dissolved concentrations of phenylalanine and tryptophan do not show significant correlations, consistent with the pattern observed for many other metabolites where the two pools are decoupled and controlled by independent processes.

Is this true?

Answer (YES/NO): NO